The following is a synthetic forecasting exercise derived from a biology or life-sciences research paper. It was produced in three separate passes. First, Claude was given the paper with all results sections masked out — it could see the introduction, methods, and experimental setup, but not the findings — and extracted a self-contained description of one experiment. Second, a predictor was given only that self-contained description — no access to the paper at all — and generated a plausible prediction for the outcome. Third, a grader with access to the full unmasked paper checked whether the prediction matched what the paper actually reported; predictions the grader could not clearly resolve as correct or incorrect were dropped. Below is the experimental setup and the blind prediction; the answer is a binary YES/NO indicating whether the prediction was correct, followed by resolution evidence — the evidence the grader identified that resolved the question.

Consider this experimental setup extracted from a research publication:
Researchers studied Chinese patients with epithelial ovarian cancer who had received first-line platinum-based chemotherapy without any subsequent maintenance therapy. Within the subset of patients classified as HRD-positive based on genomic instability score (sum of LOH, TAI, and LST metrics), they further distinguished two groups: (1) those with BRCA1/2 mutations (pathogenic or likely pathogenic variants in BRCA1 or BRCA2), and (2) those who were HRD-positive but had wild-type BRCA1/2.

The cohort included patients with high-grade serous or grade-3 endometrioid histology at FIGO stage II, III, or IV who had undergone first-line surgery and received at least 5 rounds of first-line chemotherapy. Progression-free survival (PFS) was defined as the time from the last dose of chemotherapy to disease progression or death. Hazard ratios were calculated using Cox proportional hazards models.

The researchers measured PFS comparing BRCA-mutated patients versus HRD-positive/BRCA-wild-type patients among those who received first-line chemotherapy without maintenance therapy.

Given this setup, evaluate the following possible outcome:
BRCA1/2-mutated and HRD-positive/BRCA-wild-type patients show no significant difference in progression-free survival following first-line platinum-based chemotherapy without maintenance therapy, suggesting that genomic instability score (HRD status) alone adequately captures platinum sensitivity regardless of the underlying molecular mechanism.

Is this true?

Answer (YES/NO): NO